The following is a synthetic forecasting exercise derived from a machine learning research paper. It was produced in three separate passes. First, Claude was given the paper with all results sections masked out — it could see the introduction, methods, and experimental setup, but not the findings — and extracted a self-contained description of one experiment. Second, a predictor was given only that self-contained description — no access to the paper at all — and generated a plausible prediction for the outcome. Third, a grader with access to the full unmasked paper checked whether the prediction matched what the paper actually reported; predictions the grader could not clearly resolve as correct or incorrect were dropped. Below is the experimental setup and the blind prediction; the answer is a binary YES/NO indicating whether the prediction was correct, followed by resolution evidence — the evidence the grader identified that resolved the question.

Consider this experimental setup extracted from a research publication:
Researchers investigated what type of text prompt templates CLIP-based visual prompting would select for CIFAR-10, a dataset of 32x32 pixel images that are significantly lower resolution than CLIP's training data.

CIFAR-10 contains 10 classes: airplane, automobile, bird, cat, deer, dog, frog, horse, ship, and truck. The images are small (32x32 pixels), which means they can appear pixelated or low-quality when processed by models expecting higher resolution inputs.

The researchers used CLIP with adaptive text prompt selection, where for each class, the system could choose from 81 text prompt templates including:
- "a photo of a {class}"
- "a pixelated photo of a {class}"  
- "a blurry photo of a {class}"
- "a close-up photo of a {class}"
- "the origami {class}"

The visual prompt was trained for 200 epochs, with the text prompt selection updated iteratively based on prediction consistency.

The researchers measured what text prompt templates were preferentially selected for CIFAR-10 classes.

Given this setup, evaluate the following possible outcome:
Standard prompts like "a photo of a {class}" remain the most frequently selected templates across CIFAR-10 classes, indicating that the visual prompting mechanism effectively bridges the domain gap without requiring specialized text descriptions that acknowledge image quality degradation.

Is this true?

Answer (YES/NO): NO